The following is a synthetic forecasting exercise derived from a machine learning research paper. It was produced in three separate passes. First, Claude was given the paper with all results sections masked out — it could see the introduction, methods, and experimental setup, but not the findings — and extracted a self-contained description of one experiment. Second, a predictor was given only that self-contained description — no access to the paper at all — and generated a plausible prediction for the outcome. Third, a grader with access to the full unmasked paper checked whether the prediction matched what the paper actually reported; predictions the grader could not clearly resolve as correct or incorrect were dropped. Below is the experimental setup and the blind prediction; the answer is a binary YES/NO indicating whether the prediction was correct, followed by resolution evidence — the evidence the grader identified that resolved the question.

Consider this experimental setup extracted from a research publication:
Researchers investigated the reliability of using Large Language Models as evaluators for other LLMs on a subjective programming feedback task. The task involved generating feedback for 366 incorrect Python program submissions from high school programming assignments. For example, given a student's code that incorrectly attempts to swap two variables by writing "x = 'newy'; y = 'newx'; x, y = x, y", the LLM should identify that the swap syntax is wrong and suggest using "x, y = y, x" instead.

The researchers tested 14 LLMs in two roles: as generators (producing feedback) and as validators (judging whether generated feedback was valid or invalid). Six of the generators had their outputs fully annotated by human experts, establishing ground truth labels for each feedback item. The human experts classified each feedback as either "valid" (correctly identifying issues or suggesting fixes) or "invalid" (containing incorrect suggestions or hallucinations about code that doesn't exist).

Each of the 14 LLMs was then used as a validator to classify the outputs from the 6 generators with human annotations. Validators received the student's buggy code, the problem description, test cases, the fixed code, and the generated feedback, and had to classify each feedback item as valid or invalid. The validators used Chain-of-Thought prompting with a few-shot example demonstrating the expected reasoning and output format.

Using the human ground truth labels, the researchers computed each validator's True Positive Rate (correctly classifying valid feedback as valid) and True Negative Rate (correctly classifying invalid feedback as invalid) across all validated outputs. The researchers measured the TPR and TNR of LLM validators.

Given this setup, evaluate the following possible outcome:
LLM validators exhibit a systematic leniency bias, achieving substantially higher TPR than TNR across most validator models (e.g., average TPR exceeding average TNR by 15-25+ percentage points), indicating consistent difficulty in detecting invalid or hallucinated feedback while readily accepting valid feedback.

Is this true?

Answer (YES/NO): YES